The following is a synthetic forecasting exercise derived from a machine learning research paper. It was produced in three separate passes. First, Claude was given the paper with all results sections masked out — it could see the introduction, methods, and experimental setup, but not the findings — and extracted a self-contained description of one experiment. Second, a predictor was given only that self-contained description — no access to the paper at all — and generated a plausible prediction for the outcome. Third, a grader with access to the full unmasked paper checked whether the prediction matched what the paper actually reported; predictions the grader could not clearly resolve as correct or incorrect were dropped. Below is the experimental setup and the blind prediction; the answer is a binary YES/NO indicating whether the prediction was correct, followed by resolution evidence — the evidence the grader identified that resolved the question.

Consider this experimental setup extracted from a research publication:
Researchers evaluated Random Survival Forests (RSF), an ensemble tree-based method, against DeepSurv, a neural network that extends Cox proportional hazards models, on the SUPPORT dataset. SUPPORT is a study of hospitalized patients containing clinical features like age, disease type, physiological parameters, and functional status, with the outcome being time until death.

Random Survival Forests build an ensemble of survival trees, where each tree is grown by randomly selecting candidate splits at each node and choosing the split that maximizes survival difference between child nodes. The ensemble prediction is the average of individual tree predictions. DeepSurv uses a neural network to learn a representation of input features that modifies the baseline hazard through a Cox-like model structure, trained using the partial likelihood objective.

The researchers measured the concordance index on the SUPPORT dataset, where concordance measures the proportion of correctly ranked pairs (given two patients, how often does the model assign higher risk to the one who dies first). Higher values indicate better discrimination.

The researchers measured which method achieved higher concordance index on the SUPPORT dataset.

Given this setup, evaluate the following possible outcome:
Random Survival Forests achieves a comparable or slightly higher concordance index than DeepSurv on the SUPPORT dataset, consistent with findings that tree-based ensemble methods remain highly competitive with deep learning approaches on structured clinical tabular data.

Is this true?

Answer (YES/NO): YES